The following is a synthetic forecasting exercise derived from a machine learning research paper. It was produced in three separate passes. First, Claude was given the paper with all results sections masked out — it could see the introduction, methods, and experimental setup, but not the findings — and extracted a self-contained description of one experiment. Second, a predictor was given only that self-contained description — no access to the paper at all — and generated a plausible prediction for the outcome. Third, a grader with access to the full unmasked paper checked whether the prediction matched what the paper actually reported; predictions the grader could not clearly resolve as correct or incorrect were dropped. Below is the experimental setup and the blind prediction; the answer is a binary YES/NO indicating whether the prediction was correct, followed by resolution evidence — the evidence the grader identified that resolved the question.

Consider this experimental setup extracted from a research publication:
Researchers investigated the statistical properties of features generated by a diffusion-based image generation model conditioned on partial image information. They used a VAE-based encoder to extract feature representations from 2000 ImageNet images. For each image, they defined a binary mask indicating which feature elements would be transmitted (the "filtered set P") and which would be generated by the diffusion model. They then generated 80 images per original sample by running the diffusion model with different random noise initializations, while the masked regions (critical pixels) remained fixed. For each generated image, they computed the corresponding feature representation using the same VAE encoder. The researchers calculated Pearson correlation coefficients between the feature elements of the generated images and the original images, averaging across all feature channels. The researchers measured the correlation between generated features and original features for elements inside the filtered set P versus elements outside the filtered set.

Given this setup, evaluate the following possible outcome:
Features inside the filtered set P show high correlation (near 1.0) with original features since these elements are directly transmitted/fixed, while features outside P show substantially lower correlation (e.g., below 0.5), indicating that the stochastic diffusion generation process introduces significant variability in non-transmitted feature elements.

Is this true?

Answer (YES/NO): YES